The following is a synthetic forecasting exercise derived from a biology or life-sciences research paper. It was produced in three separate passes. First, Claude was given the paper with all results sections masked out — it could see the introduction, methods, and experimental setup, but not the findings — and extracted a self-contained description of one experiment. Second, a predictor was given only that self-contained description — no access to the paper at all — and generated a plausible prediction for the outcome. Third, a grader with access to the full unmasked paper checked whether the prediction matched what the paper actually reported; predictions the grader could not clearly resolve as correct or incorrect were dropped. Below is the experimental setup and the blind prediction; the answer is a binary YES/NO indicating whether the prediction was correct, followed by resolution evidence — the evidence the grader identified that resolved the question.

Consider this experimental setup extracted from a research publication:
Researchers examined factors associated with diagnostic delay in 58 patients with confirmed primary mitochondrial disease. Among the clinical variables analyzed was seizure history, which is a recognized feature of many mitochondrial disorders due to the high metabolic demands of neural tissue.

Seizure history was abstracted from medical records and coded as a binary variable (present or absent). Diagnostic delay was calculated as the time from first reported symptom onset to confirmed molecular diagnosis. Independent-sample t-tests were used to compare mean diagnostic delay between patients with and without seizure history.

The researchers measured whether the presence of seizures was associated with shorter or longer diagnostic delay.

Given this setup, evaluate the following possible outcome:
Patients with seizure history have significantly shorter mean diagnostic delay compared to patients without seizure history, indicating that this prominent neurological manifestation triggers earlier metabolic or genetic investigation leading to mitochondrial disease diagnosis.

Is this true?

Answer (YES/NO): NO